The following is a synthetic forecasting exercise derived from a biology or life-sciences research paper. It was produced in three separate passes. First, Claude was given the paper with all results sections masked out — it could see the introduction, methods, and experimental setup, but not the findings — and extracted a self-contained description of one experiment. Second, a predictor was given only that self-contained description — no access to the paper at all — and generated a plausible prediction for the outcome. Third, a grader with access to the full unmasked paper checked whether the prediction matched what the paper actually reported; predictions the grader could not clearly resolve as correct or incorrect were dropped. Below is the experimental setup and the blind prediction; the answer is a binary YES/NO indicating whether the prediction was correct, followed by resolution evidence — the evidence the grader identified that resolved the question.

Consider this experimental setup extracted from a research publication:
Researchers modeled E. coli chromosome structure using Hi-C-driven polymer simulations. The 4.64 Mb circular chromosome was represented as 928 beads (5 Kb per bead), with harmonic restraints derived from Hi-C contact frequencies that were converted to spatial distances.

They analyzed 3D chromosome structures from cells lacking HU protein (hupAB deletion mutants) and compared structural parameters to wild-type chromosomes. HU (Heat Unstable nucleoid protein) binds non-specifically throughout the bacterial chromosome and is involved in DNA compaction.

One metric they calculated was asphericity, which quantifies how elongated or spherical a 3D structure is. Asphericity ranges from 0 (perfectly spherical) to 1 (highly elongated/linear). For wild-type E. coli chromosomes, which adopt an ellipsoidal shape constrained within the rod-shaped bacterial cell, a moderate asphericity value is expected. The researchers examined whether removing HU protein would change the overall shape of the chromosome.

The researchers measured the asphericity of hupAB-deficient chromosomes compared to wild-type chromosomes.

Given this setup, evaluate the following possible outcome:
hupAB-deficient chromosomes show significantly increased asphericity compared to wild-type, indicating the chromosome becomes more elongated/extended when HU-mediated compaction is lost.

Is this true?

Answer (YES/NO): YES